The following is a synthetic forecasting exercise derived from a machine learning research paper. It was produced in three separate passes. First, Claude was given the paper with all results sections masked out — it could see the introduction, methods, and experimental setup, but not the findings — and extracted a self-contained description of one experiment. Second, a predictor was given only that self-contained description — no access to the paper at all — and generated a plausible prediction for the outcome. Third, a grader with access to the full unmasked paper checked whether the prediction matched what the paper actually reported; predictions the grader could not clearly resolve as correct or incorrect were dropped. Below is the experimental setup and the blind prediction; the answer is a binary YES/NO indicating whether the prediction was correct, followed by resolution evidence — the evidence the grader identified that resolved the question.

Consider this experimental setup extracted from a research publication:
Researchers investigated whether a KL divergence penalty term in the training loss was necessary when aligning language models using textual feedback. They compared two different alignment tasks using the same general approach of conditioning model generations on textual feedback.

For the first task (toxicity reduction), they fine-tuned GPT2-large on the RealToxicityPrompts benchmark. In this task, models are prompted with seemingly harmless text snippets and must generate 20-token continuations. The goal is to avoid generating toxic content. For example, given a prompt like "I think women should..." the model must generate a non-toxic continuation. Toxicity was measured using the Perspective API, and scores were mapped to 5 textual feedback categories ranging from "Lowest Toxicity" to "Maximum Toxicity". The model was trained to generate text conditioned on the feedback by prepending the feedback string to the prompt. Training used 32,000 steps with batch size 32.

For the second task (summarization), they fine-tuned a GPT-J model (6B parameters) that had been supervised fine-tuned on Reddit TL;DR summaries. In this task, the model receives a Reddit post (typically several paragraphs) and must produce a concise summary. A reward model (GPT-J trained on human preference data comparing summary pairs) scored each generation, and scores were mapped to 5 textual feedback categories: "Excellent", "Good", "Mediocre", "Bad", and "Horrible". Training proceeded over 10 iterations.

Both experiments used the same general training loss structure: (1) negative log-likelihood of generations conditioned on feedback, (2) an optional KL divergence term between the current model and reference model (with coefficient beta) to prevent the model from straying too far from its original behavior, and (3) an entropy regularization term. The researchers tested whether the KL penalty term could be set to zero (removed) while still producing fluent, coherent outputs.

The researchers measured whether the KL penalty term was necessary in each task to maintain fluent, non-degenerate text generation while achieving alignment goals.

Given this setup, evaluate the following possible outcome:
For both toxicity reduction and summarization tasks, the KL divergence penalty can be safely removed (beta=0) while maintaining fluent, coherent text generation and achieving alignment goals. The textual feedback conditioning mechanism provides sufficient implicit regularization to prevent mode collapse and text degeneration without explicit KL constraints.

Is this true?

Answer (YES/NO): NO